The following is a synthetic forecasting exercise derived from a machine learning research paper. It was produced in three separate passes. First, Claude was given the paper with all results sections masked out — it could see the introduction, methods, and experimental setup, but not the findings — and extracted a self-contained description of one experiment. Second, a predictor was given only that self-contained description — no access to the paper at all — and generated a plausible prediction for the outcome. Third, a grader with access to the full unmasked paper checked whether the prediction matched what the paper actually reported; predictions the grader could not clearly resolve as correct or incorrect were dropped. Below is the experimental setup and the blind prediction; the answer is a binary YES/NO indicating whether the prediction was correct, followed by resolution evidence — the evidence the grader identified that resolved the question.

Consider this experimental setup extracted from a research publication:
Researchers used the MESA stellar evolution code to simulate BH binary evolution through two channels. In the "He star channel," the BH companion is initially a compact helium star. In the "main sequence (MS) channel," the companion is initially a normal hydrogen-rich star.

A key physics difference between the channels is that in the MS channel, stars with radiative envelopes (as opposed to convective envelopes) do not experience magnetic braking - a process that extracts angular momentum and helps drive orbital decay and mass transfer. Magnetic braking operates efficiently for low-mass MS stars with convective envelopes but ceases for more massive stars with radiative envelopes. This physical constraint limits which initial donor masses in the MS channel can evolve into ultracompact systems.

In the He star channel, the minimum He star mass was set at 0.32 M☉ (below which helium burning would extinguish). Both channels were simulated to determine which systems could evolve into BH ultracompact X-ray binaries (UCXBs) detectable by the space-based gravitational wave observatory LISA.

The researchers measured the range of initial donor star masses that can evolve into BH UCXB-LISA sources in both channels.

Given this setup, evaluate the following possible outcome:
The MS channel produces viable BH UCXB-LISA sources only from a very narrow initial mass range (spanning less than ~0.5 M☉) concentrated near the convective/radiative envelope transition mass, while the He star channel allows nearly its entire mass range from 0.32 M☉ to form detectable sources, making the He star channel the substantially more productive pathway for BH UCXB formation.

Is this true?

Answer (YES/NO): NO